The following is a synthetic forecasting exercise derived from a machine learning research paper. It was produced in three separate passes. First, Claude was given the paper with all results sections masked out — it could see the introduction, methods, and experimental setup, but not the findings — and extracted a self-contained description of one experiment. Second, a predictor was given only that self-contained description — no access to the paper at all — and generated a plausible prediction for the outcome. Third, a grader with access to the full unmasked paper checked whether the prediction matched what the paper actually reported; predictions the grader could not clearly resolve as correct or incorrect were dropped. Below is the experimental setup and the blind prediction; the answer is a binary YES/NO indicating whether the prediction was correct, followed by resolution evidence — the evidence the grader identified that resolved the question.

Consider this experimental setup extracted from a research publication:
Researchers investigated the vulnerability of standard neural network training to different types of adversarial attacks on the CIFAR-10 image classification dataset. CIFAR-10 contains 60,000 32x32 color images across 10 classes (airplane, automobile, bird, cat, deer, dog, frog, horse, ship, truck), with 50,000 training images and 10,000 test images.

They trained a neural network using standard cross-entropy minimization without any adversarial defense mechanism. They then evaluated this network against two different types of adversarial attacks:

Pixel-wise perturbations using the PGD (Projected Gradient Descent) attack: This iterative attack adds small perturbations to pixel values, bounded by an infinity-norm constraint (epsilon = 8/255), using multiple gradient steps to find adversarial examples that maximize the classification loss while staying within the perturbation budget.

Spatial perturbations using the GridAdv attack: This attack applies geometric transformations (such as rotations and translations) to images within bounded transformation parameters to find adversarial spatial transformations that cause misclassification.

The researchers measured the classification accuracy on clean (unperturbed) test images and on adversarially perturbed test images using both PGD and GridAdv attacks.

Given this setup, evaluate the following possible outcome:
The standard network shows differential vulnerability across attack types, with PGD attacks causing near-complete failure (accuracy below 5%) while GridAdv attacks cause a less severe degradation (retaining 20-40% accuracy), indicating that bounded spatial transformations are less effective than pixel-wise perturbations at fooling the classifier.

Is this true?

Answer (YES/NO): NO